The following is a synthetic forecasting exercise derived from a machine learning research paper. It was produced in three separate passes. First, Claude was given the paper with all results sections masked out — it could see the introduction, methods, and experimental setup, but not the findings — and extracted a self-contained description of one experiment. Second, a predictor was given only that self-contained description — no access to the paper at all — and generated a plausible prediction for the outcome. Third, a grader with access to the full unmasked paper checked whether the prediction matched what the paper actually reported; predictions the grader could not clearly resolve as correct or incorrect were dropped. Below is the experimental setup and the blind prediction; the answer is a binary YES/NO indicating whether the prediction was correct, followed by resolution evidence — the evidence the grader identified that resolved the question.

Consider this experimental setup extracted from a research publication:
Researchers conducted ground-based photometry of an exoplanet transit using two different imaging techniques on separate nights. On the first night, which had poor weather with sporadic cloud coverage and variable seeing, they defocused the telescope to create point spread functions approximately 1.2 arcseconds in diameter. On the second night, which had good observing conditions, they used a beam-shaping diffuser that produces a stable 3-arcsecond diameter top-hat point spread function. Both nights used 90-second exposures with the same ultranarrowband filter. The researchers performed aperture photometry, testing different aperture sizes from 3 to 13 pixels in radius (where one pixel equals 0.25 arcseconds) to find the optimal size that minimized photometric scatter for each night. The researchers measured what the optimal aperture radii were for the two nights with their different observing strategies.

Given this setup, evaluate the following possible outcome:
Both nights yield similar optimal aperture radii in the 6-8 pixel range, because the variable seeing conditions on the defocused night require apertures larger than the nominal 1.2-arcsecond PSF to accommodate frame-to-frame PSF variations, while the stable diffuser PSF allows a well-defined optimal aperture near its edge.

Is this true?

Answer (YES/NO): NO